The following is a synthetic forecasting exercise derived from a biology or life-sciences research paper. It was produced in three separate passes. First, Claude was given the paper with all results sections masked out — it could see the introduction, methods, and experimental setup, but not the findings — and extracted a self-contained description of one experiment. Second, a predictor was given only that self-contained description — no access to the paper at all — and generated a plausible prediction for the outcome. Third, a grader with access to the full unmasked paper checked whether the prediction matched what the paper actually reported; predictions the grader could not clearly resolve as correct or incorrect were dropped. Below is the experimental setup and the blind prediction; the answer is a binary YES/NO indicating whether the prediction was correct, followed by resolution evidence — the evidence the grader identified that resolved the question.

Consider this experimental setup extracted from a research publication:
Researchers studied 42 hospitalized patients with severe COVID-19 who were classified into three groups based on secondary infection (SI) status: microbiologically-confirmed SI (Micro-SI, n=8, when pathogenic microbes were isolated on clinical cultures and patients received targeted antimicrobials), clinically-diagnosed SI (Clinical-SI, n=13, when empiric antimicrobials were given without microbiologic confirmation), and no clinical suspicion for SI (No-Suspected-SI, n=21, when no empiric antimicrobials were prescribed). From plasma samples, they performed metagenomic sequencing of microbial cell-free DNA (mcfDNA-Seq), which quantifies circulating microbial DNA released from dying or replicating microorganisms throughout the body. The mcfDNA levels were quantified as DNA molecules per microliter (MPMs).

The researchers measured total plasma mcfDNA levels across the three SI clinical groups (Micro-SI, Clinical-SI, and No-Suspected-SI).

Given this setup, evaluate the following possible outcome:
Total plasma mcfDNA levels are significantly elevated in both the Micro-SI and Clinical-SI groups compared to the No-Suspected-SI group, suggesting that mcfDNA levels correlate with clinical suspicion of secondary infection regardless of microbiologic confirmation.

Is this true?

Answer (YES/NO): NO